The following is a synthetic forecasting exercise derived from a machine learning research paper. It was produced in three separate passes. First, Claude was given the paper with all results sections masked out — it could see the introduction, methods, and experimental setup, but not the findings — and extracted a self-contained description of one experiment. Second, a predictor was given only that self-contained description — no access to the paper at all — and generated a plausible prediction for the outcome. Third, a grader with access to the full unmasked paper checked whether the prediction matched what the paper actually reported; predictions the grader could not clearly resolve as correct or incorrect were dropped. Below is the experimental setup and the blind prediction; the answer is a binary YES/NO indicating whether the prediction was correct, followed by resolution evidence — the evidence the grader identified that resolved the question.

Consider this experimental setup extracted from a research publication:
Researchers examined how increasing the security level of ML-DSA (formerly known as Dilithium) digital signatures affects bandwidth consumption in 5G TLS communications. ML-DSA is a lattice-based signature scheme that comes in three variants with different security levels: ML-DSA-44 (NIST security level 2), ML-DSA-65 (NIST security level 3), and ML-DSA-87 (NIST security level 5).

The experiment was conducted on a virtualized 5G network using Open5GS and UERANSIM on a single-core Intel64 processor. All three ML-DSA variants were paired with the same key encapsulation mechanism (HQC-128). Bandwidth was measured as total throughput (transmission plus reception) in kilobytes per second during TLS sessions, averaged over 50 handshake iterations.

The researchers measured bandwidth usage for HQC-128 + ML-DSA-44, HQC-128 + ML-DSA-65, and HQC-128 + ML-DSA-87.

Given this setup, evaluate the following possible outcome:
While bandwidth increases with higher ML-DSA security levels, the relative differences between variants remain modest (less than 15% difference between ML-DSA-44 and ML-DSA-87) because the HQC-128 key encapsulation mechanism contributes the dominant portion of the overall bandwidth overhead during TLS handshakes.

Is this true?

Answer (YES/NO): NO